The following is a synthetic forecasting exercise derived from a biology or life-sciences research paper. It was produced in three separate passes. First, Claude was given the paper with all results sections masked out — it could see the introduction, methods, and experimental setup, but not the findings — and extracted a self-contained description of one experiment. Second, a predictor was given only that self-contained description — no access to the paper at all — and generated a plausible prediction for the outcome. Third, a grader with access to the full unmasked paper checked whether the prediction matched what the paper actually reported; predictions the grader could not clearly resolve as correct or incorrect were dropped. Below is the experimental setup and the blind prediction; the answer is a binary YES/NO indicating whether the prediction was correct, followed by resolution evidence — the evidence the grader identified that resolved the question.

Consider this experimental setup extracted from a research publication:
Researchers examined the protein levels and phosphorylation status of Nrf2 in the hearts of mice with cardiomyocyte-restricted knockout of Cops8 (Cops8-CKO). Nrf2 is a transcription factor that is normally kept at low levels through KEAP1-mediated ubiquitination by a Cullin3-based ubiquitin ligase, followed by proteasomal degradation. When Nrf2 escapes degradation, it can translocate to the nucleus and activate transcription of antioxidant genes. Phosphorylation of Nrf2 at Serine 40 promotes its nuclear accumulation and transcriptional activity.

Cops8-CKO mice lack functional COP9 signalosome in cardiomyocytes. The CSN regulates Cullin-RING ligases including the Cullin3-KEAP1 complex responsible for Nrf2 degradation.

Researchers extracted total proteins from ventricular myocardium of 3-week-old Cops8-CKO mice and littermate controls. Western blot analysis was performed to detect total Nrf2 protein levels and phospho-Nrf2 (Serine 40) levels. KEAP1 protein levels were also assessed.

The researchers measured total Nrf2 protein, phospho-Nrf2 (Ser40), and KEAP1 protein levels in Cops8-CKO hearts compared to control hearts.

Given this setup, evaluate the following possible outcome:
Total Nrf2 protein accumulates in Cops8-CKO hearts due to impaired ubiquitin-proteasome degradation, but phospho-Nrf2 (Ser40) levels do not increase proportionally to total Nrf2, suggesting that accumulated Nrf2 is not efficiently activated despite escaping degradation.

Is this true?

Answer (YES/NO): NO